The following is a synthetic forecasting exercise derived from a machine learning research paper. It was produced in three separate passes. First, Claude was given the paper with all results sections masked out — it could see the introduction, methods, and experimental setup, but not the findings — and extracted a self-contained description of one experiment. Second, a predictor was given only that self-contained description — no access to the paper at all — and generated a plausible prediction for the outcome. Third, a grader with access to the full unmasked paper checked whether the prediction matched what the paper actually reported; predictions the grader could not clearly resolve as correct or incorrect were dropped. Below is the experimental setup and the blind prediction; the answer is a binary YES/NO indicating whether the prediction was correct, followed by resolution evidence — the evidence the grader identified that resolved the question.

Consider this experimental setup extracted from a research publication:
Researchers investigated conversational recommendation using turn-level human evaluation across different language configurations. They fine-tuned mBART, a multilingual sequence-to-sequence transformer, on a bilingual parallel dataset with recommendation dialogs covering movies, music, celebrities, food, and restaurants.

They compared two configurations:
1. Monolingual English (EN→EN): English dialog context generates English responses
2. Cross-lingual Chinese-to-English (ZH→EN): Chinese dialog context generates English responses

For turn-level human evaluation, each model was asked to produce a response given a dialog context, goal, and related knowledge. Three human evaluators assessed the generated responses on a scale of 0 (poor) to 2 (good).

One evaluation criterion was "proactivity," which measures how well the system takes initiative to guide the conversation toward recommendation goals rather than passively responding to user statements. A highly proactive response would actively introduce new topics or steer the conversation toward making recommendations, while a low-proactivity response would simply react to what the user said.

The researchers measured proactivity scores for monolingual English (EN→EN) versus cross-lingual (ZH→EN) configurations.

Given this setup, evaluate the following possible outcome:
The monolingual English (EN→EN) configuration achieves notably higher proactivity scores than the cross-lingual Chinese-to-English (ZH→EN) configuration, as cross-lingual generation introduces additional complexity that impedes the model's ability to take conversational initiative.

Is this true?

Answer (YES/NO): NO